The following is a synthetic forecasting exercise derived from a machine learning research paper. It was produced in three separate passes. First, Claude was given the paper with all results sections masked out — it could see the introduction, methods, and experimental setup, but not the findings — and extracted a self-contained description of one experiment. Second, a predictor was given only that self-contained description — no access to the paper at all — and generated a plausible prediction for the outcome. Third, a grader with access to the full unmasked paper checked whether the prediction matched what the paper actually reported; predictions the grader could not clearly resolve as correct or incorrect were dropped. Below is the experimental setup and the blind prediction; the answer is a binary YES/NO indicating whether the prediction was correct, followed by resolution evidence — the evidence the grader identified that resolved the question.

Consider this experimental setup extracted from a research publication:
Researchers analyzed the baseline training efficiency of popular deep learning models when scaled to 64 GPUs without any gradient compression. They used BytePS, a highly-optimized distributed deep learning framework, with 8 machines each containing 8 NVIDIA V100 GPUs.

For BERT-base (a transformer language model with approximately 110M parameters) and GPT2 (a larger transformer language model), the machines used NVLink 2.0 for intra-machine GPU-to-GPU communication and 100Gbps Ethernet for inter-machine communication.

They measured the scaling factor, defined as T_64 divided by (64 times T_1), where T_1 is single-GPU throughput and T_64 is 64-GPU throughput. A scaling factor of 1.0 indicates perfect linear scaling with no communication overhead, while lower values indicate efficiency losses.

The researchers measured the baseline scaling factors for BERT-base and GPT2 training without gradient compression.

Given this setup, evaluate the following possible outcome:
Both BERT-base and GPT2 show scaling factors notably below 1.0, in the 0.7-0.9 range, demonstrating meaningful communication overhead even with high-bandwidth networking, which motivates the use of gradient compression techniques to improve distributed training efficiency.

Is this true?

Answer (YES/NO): NO